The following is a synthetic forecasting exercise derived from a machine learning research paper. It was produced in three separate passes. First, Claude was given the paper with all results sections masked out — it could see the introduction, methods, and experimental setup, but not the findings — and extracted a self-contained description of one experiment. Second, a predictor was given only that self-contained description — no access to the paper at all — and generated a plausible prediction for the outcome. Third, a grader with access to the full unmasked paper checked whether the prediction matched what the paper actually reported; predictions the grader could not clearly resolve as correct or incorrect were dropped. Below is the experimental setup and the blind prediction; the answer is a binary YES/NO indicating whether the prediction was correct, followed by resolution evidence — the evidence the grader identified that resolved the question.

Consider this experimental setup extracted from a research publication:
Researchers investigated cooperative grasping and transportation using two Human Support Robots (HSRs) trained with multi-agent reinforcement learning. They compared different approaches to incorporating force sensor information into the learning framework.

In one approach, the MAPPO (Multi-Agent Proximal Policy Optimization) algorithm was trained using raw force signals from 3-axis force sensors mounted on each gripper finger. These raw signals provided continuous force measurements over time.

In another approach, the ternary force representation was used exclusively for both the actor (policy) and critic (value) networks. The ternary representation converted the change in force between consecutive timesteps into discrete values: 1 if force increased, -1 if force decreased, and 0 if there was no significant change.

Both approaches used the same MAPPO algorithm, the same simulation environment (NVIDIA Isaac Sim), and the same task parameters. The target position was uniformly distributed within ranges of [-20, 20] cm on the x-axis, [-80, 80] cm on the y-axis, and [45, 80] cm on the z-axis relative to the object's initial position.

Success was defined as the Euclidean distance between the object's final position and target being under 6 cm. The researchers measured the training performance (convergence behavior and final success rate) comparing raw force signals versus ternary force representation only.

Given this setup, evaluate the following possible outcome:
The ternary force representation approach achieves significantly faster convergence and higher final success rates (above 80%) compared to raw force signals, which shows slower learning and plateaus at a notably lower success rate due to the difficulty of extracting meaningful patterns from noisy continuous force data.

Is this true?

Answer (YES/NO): NO